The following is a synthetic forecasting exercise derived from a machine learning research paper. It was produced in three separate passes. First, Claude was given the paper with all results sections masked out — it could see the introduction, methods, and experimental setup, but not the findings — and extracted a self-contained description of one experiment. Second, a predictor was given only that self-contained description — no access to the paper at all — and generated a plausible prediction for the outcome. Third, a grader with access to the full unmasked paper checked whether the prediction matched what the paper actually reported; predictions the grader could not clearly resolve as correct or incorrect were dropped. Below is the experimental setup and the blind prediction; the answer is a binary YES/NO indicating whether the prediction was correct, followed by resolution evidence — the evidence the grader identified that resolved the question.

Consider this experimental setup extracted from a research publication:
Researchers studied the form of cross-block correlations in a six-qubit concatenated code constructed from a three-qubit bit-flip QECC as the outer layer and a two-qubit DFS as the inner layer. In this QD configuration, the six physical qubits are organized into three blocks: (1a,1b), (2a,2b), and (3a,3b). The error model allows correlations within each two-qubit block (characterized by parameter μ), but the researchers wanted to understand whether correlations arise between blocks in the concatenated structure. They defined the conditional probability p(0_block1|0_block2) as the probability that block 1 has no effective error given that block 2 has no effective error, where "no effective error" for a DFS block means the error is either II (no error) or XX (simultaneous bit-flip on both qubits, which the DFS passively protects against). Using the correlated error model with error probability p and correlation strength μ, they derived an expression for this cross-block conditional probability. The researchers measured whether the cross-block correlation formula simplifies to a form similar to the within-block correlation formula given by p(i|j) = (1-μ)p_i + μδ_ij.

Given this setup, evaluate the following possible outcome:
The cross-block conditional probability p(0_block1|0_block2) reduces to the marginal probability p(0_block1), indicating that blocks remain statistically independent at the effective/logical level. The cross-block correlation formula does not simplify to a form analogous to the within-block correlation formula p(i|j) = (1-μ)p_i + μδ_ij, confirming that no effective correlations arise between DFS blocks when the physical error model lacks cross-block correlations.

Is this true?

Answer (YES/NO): NO